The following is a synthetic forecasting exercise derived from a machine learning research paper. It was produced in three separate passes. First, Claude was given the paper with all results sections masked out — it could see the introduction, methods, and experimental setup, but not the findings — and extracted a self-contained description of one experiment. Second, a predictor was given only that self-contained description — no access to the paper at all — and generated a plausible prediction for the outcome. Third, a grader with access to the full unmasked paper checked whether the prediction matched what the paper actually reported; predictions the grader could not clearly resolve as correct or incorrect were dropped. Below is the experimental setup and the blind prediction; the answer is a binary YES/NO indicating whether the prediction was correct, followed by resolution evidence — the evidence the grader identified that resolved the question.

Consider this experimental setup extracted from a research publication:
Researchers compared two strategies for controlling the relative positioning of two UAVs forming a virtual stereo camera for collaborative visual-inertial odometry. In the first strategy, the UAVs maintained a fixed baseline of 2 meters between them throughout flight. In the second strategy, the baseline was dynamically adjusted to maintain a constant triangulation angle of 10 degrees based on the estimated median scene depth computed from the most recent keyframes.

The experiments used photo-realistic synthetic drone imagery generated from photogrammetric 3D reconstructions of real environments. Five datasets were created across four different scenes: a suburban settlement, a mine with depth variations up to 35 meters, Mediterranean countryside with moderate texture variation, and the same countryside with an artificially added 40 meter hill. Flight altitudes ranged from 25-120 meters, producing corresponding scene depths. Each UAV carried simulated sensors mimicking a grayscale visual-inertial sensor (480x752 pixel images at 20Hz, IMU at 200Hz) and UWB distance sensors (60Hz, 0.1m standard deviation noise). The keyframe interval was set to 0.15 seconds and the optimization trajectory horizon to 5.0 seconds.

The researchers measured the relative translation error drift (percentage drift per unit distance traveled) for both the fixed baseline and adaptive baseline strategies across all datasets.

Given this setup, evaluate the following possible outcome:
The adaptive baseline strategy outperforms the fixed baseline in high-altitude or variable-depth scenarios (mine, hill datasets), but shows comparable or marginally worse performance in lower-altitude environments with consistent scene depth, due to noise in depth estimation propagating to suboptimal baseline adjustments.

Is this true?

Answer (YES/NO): NO